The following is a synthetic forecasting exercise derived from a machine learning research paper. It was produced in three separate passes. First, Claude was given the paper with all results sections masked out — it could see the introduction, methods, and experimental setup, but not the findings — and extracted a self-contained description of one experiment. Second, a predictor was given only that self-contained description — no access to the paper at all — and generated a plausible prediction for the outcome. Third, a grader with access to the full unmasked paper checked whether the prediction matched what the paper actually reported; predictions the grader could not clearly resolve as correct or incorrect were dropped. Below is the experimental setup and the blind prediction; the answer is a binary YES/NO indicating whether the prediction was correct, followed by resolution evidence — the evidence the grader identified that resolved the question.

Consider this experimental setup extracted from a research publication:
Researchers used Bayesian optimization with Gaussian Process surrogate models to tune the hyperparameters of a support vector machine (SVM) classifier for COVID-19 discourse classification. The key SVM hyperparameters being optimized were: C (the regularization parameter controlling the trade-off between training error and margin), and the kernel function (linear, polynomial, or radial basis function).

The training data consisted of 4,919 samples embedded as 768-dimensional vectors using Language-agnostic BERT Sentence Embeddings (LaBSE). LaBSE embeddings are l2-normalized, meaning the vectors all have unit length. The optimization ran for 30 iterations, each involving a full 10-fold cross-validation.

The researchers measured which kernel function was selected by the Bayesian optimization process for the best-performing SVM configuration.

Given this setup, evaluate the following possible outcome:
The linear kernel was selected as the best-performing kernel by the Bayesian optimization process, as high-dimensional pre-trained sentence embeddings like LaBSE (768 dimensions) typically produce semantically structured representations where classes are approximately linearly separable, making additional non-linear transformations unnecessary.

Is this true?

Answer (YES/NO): NO